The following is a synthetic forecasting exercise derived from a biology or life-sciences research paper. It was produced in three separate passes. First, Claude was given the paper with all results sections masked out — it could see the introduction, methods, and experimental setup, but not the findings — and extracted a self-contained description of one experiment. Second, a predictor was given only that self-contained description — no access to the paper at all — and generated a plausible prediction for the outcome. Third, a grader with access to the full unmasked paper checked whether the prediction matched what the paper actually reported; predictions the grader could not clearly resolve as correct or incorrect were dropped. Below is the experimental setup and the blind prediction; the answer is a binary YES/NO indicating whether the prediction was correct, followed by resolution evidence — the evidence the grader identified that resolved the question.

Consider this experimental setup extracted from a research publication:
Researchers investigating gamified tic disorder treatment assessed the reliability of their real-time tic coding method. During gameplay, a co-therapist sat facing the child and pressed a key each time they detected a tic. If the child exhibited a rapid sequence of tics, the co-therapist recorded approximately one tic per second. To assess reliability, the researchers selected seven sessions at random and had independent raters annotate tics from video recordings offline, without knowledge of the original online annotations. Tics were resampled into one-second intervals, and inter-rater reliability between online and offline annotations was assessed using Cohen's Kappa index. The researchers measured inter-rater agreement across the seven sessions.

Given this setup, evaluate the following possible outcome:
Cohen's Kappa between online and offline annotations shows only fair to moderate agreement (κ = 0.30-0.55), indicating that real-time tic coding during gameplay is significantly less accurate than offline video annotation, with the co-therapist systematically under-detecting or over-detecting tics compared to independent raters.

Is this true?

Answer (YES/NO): NO